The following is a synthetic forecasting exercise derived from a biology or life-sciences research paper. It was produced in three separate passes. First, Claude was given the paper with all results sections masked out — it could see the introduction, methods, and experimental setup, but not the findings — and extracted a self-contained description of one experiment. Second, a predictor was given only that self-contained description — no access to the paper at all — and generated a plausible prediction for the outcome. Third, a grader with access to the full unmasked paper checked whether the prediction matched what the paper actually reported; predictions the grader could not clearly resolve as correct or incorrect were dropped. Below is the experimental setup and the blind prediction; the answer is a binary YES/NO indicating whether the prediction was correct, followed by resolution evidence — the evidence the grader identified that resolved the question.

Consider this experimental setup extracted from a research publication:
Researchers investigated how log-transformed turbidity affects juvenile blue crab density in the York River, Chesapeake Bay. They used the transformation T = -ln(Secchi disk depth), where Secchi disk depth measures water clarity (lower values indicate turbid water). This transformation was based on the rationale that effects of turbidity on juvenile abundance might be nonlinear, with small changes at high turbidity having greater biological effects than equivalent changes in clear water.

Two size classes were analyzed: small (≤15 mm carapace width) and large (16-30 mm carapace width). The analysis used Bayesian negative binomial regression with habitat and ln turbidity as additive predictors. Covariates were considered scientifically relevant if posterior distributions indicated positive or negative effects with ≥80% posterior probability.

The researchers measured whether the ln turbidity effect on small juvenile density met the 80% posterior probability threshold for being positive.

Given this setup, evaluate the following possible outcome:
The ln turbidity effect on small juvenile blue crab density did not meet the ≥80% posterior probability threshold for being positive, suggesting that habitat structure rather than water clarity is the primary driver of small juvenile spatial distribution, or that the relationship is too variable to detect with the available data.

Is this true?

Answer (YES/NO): NO